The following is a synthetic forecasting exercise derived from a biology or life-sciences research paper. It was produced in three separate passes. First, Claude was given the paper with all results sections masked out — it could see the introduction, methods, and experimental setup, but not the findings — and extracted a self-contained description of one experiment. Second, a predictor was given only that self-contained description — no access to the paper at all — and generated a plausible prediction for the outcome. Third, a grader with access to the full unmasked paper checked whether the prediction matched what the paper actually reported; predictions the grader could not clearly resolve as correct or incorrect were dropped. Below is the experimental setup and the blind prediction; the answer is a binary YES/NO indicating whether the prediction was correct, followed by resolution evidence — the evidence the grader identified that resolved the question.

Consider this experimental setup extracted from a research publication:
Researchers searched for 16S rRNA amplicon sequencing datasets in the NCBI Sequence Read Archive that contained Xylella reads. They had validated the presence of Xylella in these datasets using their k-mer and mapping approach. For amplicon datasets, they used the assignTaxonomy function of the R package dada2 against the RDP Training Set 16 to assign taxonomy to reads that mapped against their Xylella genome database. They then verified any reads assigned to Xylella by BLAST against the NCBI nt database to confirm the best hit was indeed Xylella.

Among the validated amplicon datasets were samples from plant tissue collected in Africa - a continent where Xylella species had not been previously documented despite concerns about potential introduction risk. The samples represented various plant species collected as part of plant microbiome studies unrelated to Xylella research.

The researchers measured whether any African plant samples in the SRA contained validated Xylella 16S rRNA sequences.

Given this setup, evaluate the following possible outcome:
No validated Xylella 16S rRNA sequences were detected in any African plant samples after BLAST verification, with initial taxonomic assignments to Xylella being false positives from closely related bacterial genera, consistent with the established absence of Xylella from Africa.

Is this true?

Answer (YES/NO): NO